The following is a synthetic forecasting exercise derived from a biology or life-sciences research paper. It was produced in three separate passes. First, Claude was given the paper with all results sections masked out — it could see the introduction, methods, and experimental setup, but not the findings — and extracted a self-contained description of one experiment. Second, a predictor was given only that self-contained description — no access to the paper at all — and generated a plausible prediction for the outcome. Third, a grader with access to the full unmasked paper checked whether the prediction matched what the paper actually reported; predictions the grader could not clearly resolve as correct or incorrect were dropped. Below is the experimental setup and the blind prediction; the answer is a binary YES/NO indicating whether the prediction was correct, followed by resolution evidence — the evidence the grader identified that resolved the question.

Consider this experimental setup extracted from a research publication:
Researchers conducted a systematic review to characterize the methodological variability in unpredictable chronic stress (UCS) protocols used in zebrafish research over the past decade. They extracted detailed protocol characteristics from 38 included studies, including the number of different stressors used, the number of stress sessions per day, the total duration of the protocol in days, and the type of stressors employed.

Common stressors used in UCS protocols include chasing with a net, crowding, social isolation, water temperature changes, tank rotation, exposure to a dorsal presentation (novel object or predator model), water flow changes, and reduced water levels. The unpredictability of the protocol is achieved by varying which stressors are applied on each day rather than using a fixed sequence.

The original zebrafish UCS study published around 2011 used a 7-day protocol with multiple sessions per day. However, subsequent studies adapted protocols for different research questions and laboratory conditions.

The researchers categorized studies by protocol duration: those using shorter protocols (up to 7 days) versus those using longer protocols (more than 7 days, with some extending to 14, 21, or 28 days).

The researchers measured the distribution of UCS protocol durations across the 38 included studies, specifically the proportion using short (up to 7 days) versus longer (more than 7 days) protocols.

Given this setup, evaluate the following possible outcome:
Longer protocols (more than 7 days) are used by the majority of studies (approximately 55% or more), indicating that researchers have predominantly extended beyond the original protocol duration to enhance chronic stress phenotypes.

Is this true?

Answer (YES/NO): YES